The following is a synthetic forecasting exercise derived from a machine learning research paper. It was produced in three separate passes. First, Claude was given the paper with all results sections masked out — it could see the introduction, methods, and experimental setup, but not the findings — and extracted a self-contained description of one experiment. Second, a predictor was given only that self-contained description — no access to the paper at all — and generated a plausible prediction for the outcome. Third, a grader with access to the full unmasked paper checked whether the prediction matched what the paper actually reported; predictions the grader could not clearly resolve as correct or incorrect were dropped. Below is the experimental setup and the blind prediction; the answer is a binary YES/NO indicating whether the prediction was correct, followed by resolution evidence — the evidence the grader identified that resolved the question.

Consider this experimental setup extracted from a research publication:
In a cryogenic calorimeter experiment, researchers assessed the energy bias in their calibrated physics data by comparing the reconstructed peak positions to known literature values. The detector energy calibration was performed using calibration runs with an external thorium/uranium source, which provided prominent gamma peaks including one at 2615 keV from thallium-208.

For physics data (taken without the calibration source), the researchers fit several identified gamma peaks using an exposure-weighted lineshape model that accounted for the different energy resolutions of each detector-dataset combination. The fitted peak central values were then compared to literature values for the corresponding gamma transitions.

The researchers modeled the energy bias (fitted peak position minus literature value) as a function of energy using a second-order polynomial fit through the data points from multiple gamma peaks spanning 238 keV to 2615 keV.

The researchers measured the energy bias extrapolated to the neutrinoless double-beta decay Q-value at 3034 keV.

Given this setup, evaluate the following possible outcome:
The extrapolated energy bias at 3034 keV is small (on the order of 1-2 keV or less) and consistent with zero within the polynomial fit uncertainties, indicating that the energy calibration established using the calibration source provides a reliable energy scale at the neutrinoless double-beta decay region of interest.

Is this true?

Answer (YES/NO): YES